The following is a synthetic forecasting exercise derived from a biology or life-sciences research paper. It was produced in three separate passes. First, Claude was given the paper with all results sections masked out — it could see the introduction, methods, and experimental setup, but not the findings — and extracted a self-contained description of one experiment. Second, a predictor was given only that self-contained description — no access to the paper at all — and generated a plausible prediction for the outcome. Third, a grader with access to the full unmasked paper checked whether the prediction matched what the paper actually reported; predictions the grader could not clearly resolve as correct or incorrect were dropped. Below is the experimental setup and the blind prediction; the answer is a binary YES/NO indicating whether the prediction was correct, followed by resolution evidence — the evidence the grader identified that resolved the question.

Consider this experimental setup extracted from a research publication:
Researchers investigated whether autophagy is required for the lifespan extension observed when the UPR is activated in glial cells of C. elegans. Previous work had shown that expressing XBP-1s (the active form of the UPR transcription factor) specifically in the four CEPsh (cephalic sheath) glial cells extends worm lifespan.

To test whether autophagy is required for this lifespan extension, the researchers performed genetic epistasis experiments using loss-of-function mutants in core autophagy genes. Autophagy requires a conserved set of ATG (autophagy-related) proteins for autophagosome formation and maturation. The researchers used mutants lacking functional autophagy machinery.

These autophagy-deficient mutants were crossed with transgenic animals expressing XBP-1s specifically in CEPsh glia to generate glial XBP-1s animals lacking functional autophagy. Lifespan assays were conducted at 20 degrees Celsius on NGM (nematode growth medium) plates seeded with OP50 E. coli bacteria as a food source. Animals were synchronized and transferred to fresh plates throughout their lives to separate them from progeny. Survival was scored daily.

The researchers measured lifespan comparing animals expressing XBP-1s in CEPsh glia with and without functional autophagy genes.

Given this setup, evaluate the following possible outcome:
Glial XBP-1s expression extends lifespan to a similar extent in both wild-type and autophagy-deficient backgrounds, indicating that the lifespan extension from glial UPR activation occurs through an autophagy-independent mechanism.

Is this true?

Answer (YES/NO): NO